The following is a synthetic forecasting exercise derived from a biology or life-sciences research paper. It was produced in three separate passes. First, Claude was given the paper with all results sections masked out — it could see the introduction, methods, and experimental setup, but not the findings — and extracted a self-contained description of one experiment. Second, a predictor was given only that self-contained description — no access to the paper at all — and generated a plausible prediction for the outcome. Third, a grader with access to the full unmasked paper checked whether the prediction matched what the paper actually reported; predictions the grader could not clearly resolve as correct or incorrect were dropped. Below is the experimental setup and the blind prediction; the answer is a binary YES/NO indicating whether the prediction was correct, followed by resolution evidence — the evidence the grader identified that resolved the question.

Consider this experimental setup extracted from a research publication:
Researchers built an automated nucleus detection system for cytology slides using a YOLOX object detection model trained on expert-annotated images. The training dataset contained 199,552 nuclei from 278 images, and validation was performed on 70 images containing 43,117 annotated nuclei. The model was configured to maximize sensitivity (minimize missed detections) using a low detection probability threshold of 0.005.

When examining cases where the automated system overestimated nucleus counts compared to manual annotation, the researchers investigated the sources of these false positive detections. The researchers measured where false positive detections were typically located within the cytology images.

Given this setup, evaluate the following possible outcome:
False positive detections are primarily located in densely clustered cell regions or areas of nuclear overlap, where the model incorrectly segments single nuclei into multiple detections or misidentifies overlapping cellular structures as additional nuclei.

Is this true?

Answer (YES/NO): NO